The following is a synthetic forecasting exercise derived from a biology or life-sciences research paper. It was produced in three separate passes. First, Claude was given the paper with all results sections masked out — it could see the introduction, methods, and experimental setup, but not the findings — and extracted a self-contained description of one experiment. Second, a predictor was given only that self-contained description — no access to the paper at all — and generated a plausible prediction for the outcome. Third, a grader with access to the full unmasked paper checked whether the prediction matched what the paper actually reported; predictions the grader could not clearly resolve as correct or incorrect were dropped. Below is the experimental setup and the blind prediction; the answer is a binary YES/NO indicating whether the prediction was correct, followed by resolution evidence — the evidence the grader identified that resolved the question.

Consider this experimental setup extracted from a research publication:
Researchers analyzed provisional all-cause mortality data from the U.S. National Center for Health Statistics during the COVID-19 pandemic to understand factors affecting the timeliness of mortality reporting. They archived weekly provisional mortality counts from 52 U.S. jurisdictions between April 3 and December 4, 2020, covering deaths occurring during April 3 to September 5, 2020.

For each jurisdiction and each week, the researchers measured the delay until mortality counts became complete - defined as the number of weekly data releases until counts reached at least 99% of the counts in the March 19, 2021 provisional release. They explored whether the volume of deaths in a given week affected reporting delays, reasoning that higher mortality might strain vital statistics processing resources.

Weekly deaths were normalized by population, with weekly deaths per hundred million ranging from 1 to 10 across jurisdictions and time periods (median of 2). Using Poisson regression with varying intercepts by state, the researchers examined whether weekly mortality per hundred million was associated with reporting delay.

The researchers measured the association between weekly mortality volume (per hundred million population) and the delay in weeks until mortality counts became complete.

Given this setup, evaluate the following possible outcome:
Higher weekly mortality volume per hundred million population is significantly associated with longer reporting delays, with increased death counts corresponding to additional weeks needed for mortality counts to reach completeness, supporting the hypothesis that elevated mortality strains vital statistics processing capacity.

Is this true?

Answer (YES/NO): YES